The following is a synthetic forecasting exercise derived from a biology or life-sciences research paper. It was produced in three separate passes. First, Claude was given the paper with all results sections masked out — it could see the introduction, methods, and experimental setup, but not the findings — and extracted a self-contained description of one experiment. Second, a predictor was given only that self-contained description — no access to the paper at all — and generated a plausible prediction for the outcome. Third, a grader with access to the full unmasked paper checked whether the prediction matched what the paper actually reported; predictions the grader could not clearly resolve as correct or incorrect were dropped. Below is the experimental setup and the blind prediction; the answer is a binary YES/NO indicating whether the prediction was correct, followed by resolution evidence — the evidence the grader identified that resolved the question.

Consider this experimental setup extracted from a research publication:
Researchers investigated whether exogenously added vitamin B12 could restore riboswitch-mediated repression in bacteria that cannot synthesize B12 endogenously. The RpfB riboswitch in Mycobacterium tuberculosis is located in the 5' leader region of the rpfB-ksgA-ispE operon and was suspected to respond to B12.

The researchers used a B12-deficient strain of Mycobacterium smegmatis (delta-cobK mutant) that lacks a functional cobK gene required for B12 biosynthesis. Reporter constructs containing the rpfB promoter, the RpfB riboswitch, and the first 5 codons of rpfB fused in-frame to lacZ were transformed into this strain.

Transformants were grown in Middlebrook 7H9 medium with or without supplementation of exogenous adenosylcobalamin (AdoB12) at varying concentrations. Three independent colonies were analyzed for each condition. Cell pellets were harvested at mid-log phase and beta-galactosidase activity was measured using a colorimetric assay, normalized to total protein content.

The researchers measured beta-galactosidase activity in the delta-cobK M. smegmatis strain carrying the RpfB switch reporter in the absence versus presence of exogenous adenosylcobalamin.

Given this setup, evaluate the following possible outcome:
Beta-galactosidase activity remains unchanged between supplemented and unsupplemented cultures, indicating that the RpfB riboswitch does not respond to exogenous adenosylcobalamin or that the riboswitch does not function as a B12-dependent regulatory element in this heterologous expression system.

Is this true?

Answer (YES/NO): NO